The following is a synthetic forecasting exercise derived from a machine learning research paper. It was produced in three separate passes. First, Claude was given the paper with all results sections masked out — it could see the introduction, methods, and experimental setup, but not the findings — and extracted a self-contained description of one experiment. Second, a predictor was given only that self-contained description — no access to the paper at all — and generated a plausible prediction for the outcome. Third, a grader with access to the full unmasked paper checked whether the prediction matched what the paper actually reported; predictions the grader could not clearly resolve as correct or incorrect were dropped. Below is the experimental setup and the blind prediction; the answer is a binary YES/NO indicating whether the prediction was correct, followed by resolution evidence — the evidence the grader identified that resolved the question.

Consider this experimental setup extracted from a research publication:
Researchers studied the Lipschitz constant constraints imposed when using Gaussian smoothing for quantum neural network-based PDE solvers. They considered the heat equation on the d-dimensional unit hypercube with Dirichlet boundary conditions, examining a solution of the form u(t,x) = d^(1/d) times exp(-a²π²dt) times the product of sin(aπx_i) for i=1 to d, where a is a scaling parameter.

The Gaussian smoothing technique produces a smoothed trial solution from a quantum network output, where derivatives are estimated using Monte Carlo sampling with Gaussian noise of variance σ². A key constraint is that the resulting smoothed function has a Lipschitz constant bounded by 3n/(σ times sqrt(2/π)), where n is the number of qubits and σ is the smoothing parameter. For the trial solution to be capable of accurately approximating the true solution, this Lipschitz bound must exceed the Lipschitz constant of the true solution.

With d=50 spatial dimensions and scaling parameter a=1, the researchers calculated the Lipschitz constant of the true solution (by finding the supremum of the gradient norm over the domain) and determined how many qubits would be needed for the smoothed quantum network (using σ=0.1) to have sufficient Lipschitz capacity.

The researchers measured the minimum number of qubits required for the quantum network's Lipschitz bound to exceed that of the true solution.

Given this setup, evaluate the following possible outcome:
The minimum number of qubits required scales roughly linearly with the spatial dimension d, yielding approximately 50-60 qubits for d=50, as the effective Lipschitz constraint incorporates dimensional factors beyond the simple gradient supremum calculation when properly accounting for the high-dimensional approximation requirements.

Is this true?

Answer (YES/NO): NO